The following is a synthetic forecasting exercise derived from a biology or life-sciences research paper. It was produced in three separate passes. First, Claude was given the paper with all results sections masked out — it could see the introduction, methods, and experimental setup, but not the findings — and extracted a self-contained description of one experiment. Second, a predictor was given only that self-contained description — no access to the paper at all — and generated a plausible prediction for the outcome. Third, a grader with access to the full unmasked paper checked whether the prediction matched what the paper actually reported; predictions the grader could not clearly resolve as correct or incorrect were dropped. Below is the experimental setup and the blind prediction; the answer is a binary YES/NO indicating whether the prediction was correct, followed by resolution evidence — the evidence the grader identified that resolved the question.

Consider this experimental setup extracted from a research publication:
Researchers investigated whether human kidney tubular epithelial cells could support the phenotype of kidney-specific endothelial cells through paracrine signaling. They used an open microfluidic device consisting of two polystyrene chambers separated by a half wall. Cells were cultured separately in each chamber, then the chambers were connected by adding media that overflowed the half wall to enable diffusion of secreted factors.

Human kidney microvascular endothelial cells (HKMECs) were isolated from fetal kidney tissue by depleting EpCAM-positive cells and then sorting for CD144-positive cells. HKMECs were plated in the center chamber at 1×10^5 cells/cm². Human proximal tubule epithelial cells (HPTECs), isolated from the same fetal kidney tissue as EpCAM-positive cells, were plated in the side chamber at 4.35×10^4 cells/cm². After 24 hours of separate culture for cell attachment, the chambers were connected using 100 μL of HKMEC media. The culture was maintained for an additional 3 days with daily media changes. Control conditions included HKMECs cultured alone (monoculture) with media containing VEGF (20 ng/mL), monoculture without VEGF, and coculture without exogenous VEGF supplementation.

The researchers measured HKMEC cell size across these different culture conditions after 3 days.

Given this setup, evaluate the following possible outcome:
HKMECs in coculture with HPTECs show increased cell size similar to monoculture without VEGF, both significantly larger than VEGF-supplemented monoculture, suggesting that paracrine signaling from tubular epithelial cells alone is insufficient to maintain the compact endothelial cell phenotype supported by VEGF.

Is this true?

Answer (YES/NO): NO